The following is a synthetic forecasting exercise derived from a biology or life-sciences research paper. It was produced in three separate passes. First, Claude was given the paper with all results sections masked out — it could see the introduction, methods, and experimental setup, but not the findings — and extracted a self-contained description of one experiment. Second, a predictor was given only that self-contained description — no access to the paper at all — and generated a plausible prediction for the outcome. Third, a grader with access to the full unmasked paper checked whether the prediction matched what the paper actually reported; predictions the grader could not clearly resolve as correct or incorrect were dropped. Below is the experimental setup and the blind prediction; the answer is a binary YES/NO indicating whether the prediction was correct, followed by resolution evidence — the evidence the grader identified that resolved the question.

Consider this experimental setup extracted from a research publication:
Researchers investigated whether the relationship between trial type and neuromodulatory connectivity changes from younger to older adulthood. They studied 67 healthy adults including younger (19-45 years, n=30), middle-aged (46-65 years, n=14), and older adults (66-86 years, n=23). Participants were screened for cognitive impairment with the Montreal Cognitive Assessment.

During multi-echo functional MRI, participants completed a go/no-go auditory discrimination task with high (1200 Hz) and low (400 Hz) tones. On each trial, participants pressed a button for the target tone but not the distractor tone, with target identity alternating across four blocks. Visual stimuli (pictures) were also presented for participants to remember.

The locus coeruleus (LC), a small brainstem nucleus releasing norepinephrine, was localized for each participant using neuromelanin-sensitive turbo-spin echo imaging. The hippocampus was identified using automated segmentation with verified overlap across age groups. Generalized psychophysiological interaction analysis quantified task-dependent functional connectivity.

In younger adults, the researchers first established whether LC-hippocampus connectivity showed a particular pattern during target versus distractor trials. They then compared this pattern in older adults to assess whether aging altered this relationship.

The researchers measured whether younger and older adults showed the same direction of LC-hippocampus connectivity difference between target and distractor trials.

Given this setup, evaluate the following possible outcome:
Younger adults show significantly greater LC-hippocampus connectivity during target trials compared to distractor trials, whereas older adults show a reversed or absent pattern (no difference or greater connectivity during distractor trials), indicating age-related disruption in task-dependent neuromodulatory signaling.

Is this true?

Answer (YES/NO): NO